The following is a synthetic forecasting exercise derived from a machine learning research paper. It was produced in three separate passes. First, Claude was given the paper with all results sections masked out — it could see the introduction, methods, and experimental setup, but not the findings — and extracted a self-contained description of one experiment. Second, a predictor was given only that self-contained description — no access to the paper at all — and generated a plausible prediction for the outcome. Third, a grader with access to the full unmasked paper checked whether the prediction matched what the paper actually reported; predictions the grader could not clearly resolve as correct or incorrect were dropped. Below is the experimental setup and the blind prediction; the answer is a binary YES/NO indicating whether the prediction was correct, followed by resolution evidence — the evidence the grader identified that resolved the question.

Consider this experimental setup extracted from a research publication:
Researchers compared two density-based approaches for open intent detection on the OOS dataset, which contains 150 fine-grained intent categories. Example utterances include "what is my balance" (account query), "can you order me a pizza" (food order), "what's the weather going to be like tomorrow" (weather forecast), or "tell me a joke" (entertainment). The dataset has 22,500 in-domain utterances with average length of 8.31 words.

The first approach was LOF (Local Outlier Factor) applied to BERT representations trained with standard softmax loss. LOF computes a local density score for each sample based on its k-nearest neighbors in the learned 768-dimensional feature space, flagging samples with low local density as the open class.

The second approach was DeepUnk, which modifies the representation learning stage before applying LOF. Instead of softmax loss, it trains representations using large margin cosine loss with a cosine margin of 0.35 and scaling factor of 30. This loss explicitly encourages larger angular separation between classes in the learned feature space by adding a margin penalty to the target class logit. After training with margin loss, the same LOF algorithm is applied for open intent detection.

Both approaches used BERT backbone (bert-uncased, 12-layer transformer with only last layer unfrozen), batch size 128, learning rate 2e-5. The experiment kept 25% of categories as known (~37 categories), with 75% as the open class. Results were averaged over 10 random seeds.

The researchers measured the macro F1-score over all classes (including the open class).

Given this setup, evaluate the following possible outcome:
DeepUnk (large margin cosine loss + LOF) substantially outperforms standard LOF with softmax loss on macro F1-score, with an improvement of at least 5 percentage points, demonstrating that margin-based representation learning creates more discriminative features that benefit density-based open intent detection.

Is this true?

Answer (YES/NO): NO